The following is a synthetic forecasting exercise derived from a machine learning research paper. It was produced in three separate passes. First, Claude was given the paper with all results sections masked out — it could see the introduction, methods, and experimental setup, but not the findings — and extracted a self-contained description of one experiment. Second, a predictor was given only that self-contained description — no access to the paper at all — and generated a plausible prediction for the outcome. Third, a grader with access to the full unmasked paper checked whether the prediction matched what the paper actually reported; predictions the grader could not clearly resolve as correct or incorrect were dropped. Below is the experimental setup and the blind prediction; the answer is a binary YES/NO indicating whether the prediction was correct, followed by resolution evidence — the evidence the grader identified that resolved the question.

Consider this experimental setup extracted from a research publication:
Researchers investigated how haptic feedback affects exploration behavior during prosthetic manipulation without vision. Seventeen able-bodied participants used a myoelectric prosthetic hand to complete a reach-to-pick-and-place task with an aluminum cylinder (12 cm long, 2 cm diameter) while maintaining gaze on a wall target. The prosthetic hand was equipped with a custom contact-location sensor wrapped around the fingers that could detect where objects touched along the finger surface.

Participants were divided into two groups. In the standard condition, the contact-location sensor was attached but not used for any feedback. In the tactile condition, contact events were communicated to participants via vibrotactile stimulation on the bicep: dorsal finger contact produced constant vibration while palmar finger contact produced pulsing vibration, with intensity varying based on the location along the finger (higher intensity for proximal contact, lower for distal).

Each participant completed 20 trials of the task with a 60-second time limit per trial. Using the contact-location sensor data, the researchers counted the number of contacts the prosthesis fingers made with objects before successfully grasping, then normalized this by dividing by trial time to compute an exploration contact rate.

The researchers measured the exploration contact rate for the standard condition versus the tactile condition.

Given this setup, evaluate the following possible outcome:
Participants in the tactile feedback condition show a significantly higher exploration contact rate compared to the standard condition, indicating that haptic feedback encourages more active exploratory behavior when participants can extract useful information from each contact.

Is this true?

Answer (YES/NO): NO